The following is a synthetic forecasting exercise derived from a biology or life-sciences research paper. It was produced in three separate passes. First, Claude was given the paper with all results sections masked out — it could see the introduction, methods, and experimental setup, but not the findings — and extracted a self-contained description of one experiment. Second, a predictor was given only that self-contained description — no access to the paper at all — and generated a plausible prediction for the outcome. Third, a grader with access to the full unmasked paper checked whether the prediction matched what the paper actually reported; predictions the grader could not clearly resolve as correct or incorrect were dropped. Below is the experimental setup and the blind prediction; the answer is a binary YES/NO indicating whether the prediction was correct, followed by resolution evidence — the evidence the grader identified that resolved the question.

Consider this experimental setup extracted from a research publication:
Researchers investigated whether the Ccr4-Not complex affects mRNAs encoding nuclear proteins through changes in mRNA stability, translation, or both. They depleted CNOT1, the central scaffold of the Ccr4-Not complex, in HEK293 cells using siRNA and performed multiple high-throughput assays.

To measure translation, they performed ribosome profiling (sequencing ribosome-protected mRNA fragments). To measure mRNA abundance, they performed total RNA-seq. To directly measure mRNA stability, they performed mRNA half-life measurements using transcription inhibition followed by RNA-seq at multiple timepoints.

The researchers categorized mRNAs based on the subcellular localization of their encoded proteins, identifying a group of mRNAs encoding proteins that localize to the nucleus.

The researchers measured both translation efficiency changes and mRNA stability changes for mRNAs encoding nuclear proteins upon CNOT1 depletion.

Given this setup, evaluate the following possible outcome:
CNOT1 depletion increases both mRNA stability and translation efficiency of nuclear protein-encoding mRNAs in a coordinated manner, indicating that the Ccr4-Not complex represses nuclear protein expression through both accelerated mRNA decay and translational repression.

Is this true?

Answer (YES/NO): NO